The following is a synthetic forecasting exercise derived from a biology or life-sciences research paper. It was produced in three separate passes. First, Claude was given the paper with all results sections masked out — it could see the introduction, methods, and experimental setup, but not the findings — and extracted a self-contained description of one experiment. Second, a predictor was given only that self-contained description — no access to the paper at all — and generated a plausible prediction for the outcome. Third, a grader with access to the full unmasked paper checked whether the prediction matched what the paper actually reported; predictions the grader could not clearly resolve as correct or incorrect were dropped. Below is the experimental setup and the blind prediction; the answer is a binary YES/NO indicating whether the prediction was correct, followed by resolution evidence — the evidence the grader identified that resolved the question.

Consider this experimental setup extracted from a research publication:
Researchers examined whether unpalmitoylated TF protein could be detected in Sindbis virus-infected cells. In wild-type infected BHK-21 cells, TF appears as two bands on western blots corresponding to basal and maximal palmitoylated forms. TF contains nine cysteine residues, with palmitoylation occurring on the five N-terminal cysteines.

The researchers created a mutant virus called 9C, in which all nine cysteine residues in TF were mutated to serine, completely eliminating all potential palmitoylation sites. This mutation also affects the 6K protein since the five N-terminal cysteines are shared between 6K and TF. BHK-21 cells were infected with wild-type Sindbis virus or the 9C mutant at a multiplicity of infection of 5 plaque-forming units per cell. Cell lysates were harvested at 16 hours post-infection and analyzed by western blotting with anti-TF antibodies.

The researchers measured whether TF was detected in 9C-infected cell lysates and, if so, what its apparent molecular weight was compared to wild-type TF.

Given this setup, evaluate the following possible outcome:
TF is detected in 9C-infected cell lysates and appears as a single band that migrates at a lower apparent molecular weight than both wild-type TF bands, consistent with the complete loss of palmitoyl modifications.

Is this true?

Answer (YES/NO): YES